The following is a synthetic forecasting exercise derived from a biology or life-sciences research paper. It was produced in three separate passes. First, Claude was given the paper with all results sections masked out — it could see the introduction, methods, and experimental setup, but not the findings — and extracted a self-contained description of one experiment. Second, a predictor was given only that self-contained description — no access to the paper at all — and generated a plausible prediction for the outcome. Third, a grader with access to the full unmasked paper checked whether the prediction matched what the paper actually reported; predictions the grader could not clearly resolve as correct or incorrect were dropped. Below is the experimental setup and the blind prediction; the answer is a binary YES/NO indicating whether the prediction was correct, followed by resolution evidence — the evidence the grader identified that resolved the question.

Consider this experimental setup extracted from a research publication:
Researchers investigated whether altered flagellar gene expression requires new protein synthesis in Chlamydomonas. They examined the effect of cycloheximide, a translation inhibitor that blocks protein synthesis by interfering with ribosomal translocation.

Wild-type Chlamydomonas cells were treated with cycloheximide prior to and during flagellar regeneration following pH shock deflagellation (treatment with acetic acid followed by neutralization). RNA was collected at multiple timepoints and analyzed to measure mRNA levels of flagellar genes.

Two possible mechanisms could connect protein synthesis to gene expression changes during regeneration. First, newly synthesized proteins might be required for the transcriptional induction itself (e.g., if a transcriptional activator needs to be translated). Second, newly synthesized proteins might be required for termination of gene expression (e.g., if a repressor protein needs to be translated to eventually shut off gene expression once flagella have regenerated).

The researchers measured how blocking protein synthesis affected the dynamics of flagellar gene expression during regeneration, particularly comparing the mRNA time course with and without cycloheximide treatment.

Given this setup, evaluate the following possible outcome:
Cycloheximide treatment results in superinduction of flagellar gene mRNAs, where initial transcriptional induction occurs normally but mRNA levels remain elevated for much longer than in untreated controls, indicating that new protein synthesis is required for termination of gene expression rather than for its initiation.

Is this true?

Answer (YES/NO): YES